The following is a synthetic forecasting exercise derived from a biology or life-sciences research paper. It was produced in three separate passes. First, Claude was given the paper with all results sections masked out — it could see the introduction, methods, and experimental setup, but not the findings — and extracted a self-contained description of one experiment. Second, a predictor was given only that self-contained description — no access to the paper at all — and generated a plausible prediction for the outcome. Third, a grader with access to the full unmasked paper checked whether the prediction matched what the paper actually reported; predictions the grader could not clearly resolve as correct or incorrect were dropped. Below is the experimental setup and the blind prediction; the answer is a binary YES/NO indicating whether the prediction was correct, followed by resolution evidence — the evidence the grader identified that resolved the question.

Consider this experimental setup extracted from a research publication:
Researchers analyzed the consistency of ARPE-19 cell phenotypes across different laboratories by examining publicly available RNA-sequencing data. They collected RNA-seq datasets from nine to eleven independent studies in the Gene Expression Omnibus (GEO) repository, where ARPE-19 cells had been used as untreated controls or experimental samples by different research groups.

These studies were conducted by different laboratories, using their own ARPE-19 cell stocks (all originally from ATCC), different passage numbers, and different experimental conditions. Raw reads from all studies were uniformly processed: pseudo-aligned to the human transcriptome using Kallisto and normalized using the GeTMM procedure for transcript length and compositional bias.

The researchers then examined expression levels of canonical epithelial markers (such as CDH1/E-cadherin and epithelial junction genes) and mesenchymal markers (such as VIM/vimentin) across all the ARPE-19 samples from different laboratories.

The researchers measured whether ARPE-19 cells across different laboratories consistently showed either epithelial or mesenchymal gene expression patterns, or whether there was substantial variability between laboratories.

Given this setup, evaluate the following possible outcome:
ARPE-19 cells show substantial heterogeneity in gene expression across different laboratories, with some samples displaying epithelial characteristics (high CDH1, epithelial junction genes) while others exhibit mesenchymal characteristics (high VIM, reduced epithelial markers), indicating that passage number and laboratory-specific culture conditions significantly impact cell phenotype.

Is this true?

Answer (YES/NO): NO